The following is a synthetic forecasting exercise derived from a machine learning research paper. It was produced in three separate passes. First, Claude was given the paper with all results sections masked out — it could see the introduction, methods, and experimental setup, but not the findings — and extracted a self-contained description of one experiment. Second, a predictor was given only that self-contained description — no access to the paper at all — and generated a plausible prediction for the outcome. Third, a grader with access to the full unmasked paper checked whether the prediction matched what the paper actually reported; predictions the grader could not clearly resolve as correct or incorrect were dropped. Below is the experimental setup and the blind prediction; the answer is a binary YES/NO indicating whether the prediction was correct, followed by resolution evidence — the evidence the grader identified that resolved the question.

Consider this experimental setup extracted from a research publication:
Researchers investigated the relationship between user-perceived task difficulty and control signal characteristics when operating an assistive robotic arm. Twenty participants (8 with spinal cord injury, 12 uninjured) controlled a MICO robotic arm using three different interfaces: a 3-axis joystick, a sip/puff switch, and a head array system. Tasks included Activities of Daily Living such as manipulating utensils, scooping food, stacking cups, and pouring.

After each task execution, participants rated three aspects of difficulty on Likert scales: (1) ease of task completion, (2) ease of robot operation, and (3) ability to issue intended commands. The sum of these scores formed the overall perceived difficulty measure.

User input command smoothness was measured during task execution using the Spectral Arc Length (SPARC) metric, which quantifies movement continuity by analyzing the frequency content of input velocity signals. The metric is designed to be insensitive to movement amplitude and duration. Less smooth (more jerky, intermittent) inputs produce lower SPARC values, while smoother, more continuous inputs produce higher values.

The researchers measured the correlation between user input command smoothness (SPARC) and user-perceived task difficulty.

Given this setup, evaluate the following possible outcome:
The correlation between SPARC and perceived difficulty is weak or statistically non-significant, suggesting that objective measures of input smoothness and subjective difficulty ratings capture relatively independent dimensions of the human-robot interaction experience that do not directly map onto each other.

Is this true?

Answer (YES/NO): NO